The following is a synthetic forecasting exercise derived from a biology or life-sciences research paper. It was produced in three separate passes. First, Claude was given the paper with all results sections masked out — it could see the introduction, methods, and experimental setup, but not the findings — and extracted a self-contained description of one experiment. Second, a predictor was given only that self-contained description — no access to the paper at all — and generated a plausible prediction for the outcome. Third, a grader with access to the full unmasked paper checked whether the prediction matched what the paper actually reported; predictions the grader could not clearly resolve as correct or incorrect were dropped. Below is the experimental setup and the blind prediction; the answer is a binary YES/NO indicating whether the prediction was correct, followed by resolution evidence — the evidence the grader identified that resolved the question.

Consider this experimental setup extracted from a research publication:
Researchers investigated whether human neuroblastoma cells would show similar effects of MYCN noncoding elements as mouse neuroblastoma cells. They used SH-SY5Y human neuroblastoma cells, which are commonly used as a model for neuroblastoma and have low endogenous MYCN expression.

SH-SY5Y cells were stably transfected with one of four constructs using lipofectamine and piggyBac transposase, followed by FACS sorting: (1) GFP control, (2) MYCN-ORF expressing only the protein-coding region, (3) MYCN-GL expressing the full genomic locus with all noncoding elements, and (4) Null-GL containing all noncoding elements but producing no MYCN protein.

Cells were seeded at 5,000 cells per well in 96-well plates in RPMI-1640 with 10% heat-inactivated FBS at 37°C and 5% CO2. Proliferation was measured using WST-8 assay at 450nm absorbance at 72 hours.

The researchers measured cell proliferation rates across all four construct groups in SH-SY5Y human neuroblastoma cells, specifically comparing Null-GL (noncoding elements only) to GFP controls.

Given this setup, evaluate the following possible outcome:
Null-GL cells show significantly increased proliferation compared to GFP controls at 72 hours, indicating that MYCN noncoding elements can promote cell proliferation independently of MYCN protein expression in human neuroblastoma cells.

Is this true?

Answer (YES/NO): YES